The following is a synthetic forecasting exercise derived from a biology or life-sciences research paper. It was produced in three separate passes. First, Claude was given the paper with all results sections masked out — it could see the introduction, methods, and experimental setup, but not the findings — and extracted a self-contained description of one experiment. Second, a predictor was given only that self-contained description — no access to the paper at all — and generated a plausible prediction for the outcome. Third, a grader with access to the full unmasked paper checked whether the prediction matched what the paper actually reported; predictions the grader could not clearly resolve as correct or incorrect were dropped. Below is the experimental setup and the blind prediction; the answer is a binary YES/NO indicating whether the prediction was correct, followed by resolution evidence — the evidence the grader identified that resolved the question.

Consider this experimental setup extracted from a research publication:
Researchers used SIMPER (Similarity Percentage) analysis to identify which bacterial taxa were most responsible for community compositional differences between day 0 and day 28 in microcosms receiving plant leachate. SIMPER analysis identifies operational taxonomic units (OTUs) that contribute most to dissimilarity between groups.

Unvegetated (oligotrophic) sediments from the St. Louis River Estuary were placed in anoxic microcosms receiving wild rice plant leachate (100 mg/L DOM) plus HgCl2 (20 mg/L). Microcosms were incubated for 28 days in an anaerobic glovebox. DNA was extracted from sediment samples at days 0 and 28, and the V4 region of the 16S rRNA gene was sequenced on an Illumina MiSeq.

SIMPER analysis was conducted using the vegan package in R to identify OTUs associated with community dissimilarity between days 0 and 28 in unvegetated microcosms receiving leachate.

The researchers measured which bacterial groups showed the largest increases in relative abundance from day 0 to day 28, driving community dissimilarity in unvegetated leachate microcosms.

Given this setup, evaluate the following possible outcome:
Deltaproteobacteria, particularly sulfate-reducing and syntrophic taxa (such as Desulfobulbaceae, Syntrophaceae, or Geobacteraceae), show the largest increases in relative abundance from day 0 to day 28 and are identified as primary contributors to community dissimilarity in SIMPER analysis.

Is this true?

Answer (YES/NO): NO